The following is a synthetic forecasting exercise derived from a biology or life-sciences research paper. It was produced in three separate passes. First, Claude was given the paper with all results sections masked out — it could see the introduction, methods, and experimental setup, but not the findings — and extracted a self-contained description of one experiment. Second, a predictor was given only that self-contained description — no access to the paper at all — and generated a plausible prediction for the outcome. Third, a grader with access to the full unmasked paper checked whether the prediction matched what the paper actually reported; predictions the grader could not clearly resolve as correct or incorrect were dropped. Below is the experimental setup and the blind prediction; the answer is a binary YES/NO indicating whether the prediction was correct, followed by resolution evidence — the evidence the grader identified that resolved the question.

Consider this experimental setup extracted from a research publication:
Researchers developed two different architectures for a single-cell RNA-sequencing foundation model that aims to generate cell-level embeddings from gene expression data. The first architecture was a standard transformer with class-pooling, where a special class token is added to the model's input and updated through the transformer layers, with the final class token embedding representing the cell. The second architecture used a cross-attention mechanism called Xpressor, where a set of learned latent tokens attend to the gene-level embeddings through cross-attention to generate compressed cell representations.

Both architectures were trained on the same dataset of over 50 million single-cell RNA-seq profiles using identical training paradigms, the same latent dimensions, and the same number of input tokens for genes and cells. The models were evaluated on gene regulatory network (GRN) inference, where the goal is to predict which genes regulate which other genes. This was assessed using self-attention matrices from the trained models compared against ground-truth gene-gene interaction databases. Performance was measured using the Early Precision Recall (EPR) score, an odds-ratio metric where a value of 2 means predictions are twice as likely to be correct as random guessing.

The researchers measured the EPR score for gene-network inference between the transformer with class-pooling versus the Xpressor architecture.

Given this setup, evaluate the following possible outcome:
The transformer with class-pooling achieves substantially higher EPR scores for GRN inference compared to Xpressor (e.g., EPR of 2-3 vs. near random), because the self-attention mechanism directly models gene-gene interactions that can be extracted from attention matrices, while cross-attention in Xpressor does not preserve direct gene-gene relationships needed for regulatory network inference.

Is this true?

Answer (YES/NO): NO